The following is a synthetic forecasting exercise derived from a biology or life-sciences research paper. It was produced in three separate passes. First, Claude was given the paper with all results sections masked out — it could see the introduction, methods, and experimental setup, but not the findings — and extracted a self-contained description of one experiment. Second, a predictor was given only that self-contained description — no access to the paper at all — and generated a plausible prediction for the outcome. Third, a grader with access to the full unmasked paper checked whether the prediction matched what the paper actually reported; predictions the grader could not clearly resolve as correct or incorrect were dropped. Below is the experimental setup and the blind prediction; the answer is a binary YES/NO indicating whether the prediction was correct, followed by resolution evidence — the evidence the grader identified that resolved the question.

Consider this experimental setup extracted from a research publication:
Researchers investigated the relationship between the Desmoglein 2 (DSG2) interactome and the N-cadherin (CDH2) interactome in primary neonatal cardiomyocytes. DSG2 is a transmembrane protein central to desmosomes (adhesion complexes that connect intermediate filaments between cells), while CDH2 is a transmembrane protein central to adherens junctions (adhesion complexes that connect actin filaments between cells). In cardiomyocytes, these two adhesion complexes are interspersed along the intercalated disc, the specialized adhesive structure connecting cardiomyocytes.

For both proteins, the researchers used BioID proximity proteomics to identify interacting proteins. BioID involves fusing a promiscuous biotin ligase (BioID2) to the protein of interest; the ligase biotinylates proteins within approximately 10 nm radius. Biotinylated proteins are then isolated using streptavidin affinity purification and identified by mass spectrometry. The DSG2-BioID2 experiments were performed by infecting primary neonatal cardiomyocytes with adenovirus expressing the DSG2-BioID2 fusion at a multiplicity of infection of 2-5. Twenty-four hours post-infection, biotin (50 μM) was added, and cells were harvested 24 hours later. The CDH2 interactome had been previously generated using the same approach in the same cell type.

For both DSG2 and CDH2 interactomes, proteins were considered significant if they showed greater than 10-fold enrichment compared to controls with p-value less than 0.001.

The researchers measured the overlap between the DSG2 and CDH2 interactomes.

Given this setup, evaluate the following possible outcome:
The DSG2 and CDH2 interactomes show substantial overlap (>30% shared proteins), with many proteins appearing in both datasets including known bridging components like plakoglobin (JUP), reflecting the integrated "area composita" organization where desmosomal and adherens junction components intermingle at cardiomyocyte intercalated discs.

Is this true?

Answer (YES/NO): YES